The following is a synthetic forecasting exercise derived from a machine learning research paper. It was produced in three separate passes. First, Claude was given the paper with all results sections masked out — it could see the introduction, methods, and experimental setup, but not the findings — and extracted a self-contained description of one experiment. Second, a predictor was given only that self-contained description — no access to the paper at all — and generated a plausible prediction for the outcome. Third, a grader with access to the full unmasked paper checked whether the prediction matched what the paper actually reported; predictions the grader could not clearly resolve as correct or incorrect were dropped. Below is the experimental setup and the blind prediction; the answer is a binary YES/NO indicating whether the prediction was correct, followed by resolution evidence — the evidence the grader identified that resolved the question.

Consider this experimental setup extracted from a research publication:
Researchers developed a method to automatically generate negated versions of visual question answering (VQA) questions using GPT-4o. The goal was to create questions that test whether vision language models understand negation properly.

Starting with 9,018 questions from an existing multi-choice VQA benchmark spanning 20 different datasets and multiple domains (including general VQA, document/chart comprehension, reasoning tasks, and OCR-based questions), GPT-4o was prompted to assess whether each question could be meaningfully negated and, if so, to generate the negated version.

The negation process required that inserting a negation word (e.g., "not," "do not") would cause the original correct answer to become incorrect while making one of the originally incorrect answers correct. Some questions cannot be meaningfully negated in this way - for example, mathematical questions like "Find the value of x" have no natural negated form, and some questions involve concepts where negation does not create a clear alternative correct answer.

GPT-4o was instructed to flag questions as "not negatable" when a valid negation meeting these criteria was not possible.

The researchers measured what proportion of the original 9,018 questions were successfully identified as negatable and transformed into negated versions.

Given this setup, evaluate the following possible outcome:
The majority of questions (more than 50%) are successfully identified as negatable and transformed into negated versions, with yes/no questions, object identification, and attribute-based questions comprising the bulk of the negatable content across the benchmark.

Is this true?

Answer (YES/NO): NO